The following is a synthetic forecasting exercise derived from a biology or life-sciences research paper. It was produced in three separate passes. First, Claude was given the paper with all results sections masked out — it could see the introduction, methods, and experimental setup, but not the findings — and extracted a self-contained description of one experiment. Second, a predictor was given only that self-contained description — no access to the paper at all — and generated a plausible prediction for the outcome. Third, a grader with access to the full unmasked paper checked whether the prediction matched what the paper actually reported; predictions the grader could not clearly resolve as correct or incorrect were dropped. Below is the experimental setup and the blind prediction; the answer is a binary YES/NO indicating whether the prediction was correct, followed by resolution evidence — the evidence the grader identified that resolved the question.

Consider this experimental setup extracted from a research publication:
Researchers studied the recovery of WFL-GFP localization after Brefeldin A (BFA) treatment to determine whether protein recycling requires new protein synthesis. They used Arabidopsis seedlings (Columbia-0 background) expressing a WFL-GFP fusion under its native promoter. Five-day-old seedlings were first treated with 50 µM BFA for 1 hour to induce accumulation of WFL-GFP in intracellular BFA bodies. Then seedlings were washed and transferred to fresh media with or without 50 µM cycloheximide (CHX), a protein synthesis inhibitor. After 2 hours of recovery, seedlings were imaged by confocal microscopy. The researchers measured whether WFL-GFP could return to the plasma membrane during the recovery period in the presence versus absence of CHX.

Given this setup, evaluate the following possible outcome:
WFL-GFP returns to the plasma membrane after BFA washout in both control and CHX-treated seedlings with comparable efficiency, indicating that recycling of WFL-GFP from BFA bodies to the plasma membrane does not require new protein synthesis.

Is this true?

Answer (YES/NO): NO